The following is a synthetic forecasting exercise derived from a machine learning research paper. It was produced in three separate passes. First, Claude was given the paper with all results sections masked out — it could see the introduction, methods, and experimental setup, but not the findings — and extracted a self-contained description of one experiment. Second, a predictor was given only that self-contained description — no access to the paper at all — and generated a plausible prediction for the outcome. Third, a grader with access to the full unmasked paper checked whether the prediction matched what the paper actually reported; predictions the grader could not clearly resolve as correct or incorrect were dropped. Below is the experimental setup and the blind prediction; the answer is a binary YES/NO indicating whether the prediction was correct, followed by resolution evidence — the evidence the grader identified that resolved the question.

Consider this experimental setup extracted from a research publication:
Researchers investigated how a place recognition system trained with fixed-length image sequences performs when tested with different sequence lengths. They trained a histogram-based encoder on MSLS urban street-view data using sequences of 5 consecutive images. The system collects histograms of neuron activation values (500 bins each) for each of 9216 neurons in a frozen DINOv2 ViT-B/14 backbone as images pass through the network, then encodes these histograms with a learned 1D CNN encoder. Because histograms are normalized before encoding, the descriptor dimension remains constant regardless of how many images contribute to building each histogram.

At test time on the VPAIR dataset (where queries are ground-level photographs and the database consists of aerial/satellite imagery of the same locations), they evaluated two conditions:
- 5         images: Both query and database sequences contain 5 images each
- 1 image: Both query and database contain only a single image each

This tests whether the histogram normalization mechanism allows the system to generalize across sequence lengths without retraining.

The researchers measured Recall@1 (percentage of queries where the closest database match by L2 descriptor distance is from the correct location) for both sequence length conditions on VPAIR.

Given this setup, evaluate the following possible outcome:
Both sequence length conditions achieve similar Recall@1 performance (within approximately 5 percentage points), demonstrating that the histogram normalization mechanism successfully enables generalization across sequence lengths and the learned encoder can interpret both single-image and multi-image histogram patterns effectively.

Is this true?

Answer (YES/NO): YES